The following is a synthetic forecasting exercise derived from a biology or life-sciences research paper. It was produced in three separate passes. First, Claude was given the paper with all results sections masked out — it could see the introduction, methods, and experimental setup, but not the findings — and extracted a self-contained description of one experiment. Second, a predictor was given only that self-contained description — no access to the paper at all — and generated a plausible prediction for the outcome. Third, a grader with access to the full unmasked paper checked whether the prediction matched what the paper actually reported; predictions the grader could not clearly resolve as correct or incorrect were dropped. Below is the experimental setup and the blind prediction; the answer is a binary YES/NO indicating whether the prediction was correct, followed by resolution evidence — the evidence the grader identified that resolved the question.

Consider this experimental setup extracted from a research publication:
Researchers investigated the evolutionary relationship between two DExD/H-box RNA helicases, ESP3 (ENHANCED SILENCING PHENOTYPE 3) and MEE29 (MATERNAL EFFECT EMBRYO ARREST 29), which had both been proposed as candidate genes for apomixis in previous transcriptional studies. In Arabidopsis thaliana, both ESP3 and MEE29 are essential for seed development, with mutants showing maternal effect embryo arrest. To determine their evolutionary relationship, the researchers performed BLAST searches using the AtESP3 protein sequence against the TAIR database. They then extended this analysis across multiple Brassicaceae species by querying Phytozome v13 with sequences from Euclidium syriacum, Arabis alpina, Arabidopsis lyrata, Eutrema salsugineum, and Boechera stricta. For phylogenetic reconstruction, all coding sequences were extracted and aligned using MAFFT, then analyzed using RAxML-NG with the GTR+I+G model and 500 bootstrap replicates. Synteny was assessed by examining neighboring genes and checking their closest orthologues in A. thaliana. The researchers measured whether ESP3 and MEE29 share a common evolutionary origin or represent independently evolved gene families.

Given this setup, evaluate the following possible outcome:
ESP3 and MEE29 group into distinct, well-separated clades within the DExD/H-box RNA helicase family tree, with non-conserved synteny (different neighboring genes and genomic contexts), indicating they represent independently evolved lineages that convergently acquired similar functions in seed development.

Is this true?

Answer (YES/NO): NO